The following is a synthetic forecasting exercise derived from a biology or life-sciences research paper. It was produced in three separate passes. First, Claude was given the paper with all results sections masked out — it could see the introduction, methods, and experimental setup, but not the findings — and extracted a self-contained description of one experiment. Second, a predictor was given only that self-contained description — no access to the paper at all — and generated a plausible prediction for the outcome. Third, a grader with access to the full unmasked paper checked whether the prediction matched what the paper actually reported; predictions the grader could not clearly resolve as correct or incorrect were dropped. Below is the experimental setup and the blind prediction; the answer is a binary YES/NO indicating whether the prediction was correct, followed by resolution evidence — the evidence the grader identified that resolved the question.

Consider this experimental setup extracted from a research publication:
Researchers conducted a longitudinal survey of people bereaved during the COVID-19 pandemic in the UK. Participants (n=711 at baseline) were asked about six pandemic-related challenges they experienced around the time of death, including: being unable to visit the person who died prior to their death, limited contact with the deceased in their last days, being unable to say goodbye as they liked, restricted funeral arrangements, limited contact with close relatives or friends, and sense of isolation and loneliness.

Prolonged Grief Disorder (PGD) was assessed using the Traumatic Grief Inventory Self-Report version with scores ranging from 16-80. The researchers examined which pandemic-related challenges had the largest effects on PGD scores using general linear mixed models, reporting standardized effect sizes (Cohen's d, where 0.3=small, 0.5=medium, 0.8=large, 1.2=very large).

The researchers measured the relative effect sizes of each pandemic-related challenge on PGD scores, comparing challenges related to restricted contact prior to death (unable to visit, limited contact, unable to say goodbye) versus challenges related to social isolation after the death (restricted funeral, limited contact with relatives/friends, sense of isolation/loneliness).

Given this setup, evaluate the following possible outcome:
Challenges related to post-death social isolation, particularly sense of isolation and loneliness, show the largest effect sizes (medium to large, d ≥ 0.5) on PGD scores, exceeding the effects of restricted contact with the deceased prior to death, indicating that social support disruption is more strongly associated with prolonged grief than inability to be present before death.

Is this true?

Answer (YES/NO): YES